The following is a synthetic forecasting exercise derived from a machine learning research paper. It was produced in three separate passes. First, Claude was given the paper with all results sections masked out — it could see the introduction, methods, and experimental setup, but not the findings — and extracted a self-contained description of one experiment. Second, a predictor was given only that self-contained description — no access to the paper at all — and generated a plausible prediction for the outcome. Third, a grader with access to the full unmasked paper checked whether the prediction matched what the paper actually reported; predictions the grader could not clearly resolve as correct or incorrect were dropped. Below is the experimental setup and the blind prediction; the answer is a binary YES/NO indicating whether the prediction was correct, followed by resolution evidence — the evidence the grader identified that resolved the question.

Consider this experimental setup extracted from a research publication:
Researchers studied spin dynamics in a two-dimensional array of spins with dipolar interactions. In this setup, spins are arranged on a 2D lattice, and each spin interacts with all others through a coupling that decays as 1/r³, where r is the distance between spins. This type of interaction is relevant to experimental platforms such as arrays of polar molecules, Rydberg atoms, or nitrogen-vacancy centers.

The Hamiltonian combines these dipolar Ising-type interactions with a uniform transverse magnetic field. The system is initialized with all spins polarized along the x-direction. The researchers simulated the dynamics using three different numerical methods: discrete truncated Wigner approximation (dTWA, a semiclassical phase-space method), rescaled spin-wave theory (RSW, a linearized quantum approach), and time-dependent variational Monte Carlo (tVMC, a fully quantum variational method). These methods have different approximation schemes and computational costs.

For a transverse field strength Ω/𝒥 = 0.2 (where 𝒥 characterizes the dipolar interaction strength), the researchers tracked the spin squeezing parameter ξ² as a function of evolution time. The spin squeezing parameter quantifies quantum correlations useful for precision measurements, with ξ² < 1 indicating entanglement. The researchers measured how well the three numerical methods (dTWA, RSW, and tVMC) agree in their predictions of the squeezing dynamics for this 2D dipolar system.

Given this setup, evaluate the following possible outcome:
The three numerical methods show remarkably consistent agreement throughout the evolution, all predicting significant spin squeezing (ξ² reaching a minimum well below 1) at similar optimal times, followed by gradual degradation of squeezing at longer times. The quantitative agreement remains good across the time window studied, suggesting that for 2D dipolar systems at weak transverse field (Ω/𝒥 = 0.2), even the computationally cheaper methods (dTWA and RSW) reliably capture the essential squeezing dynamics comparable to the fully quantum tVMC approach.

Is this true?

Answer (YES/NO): NO